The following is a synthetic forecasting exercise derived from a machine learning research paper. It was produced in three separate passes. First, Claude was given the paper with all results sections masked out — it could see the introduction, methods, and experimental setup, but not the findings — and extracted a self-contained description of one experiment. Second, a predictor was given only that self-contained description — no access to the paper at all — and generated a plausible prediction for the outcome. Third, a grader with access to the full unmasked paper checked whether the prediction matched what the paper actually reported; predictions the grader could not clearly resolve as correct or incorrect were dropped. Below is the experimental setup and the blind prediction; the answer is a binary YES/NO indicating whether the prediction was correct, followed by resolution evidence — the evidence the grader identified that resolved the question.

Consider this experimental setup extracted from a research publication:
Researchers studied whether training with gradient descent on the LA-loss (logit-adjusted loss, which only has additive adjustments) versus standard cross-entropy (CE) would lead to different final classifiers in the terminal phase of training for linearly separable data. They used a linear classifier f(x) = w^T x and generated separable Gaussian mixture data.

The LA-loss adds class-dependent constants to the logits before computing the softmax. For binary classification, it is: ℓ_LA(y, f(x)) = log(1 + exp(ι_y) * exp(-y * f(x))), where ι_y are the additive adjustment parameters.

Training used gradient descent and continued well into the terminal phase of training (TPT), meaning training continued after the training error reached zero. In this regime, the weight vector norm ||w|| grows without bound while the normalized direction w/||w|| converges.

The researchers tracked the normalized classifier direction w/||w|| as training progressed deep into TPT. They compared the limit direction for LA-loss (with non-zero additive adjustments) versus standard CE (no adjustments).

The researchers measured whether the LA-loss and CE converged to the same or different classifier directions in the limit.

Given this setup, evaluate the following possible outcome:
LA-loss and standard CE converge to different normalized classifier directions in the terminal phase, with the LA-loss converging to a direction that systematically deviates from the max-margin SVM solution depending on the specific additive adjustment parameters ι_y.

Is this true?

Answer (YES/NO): NO